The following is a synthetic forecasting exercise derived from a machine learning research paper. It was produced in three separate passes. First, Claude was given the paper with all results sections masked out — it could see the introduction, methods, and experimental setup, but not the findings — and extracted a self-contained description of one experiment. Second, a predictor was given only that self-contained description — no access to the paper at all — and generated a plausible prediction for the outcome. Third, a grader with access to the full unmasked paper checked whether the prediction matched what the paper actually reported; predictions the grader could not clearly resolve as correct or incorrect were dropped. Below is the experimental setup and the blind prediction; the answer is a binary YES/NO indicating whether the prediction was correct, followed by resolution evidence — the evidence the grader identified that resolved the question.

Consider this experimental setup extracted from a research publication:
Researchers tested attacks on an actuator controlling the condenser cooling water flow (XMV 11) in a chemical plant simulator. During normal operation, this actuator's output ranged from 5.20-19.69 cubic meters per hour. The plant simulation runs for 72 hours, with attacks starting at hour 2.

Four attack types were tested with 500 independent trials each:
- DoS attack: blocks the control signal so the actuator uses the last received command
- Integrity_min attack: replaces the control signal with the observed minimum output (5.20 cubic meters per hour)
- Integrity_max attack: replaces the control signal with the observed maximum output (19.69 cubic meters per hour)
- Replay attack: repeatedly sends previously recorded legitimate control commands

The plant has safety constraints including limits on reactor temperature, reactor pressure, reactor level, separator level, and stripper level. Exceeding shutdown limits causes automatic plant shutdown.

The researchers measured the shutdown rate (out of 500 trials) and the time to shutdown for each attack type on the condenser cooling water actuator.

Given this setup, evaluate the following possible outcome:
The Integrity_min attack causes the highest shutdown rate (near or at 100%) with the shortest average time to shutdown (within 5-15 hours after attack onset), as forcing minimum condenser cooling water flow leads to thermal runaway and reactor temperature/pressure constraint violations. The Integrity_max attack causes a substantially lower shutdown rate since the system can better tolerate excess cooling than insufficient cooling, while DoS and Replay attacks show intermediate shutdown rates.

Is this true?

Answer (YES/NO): NO